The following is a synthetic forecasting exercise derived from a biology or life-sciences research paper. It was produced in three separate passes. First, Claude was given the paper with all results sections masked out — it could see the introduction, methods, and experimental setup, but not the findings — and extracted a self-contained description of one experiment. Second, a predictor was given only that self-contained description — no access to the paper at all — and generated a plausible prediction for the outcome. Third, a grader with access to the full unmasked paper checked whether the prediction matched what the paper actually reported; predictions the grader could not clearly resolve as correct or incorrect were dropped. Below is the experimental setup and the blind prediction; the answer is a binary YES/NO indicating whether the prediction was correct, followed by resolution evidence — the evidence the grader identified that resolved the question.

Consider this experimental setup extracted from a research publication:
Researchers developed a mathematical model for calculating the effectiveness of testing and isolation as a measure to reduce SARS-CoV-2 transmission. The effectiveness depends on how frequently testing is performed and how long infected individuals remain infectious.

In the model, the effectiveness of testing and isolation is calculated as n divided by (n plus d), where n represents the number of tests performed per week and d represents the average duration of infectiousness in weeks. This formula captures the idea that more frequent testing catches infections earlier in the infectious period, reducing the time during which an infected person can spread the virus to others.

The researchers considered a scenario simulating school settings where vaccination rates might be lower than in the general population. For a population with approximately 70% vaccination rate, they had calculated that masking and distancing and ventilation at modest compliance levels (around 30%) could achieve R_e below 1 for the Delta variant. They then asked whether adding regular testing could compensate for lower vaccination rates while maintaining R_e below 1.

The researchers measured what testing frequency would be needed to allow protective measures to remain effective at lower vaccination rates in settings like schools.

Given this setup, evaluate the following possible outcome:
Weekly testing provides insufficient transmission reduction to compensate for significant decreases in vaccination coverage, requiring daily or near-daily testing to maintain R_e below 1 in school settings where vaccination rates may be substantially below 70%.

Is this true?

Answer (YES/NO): NO